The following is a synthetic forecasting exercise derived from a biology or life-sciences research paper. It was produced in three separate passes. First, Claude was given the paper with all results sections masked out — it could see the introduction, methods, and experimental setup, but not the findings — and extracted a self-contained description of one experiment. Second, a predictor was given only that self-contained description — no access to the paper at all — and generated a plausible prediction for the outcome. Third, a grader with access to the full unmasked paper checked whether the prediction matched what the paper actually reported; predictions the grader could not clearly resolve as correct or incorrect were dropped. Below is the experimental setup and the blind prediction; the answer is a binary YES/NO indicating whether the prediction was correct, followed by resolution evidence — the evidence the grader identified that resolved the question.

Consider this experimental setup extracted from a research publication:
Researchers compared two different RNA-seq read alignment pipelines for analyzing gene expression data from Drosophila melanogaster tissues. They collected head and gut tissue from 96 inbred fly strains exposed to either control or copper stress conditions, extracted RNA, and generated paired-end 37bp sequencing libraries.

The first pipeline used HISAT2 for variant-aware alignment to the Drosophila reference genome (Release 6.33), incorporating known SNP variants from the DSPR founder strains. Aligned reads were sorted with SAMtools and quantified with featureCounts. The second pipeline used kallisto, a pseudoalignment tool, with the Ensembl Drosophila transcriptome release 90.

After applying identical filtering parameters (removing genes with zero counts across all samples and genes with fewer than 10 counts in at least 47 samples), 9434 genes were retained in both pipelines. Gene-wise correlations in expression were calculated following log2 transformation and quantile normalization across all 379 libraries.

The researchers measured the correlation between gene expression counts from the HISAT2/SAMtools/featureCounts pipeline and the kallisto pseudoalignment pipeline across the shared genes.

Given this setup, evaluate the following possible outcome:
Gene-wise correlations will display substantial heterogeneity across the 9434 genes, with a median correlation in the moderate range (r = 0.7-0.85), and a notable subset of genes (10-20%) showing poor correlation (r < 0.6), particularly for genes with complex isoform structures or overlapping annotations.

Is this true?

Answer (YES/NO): NO